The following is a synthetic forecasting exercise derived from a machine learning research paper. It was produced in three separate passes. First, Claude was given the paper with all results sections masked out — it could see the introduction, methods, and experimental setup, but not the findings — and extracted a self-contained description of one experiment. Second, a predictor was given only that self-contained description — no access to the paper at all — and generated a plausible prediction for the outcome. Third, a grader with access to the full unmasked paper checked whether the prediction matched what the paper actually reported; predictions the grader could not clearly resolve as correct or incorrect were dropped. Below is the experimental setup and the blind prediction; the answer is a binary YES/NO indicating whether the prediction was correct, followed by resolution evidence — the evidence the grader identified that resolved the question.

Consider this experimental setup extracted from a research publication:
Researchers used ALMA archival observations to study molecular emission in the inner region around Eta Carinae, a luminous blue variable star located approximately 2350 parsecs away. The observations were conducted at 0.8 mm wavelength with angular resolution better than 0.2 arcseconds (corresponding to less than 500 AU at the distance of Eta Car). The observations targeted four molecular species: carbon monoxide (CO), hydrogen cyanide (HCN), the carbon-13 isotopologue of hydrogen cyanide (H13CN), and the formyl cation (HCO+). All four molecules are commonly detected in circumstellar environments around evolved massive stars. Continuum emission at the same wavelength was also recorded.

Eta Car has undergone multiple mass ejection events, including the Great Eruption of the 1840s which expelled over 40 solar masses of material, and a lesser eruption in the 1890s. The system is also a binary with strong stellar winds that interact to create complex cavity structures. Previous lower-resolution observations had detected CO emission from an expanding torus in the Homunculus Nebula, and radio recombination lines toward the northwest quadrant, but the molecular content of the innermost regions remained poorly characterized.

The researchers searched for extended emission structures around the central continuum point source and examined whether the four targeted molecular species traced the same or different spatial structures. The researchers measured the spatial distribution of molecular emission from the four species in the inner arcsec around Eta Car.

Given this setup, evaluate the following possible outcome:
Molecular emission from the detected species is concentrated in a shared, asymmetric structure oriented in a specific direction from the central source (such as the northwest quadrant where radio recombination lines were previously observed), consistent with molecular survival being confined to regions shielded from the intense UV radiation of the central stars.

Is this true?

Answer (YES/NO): NO